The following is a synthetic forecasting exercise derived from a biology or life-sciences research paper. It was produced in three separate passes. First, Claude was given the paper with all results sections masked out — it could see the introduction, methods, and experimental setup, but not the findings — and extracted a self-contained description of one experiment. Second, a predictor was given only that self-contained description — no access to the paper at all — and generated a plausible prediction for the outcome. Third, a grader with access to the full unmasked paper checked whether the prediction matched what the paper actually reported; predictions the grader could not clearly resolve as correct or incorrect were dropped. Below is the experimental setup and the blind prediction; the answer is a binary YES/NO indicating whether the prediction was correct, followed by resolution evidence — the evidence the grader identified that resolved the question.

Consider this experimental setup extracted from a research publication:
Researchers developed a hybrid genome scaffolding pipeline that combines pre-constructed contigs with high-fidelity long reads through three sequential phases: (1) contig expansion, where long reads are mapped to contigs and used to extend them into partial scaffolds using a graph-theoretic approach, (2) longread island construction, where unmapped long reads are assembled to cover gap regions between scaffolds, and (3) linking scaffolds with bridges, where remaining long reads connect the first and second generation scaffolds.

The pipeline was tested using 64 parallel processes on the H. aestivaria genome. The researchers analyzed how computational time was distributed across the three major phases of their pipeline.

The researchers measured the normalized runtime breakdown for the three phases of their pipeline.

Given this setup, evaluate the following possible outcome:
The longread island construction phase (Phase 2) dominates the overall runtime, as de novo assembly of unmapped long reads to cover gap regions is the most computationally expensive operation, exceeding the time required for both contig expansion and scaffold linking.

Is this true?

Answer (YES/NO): NO